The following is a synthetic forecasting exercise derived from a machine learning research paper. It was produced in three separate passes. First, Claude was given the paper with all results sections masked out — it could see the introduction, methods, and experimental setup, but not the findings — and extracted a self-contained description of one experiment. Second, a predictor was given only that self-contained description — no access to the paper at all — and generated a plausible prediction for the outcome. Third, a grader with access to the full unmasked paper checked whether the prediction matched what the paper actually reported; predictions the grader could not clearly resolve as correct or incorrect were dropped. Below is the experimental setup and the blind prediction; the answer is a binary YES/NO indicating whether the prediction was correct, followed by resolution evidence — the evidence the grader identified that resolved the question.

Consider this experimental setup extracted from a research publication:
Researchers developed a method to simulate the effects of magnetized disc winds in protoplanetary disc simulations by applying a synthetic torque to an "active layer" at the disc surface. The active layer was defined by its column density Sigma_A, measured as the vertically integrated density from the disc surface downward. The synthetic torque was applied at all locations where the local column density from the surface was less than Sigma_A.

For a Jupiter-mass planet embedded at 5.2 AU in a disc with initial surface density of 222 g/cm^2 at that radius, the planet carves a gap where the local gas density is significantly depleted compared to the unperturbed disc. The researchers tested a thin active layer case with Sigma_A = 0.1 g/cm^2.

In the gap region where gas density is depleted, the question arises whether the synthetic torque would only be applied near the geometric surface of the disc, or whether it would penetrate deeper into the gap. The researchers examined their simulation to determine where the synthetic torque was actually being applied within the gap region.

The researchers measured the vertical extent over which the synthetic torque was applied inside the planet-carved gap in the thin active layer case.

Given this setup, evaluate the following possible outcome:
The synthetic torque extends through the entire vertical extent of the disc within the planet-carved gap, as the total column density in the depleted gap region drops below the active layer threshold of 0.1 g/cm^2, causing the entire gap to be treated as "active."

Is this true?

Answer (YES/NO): YES